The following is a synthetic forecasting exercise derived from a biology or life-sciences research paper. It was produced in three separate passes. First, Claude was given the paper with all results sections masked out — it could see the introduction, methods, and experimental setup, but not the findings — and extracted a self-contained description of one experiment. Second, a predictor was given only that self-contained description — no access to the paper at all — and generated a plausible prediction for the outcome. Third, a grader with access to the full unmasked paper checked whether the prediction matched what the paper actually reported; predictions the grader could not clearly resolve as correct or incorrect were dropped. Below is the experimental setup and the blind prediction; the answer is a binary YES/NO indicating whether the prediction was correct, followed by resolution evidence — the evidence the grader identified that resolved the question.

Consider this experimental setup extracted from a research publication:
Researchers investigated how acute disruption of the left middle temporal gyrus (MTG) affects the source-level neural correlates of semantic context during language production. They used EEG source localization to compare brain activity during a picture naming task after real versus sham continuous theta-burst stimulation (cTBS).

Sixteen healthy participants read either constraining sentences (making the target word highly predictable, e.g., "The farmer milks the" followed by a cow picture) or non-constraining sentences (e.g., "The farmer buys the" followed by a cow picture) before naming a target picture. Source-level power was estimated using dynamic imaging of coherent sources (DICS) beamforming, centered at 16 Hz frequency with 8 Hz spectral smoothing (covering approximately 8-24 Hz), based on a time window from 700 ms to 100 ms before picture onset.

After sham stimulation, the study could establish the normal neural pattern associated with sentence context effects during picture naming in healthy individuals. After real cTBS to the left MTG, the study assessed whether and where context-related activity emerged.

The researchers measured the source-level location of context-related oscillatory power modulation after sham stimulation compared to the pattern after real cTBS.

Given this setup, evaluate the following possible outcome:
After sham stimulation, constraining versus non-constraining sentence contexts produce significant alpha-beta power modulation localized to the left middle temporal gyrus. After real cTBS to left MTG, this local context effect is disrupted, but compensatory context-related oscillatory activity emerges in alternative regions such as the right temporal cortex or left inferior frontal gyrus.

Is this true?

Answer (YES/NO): NO